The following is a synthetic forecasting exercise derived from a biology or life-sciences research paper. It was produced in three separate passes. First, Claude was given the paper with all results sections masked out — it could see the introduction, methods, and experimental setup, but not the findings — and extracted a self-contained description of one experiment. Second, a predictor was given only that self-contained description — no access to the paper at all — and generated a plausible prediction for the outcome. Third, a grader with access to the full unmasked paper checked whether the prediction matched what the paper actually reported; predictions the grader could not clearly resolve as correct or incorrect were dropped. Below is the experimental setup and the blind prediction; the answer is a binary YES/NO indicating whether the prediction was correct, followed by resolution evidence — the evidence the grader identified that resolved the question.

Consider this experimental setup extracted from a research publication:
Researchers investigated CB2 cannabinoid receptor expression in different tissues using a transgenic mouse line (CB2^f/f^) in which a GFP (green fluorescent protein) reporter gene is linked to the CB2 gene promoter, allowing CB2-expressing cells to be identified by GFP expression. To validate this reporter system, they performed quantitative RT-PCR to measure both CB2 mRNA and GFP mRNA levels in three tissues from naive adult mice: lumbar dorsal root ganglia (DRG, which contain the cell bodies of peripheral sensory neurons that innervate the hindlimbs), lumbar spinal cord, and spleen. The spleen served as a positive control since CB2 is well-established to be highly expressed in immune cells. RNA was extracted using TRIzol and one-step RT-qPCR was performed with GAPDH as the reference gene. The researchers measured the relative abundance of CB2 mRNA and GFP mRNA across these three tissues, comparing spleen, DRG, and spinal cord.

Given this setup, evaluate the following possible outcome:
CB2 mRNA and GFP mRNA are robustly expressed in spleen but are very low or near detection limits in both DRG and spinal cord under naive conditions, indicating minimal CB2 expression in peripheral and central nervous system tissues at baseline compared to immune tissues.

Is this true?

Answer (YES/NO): NO